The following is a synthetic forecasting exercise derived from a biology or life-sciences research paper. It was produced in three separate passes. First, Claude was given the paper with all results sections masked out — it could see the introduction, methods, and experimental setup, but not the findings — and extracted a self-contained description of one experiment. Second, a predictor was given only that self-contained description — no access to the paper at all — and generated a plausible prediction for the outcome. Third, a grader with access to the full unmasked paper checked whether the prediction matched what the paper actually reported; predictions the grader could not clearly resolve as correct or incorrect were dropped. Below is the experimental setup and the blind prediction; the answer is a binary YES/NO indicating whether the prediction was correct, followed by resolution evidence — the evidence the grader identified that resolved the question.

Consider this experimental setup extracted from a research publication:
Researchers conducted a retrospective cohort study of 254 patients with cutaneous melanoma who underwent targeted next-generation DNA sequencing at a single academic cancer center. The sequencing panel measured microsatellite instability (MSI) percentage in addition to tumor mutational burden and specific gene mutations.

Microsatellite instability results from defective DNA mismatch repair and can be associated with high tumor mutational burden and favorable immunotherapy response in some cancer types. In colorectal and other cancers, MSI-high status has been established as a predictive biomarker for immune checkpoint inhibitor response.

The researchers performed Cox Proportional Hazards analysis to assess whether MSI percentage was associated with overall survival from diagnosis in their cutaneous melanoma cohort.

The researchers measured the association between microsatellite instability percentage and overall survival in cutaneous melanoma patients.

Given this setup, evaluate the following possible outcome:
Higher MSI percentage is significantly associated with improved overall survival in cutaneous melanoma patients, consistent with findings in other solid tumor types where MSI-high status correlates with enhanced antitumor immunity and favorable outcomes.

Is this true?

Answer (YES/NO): NO